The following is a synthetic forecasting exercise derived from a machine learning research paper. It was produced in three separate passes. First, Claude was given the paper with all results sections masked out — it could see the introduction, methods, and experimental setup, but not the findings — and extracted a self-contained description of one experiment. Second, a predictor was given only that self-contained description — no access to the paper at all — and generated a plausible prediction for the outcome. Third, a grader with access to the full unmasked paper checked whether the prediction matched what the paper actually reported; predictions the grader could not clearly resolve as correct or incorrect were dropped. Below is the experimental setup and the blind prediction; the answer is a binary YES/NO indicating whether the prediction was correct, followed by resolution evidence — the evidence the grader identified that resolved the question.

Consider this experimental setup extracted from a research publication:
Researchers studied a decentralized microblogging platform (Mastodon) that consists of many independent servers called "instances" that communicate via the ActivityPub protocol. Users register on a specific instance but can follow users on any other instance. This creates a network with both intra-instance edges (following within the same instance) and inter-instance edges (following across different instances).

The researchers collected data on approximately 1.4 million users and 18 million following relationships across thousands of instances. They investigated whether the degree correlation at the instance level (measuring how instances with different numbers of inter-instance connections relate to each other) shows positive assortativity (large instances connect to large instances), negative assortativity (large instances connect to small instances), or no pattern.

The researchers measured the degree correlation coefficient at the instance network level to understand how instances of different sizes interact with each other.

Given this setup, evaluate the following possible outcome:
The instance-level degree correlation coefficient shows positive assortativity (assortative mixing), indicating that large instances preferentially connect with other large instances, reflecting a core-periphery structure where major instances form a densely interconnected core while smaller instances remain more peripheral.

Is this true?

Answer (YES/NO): NO